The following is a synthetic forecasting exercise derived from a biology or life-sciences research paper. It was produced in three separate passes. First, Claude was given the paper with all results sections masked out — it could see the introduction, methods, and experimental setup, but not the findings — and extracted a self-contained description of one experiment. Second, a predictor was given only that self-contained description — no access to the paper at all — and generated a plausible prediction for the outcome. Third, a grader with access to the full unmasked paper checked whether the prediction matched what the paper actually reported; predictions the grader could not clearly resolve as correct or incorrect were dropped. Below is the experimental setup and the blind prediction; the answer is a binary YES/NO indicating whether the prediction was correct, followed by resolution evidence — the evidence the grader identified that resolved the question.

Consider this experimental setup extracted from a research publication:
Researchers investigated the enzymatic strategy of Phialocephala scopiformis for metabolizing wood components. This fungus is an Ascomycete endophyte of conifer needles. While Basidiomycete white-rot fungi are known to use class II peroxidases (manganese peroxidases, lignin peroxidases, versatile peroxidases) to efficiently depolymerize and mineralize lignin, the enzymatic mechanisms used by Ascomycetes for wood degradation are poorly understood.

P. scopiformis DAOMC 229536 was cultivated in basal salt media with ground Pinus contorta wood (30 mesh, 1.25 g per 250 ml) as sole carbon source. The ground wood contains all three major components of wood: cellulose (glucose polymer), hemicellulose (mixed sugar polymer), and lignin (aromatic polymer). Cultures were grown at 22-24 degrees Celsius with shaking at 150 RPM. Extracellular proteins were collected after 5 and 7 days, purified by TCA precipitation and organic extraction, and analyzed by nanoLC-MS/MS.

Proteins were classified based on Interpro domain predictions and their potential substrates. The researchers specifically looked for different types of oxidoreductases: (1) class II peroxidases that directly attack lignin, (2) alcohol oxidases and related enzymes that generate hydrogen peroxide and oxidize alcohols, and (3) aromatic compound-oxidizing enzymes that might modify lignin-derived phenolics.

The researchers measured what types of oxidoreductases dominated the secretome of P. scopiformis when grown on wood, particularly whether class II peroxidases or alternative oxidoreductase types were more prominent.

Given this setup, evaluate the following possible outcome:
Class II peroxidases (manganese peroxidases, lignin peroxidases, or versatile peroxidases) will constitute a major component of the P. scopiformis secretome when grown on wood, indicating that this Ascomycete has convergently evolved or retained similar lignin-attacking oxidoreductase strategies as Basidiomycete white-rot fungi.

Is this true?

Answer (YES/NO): NO